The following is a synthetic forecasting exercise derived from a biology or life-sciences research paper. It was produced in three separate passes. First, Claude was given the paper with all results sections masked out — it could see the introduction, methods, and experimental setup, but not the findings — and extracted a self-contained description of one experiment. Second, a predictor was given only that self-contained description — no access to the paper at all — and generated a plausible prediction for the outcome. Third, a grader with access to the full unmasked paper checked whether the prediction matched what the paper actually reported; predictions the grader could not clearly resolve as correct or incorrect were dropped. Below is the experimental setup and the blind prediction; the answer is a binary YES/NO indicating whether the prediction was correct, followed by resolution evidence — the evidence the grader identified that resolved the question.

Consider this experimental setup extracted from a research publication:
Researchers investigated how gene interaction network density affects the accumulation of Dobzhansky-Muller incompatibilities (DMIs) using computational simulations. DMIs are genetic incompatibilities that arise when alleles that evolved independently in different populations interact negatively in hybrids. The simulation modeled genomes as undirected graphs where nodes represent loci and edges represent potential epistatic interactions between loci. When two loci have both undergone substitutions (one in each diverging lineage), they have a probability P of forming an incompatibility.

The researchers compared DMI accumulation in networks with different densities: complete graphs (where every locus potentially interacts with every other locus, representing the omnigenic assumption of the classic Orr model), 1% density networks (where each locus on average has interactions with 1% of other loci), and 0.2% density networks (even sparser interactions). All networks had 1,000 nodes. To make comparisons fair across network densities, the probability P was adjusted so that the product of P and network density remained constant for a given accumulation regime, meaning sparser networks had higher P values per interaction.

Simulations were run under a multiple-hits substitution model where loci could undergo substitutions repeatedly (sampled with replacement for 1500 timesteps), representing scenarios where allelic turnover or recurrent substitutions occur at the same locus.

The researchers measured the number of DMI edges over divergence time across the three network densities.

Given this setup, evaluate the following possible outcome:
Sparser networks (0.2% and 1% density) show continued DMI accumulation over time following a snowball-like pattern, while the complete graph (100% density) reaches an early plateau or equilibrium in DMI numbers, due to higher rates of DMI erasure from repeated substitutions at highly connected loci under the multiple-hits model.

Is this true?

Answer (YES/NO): NO